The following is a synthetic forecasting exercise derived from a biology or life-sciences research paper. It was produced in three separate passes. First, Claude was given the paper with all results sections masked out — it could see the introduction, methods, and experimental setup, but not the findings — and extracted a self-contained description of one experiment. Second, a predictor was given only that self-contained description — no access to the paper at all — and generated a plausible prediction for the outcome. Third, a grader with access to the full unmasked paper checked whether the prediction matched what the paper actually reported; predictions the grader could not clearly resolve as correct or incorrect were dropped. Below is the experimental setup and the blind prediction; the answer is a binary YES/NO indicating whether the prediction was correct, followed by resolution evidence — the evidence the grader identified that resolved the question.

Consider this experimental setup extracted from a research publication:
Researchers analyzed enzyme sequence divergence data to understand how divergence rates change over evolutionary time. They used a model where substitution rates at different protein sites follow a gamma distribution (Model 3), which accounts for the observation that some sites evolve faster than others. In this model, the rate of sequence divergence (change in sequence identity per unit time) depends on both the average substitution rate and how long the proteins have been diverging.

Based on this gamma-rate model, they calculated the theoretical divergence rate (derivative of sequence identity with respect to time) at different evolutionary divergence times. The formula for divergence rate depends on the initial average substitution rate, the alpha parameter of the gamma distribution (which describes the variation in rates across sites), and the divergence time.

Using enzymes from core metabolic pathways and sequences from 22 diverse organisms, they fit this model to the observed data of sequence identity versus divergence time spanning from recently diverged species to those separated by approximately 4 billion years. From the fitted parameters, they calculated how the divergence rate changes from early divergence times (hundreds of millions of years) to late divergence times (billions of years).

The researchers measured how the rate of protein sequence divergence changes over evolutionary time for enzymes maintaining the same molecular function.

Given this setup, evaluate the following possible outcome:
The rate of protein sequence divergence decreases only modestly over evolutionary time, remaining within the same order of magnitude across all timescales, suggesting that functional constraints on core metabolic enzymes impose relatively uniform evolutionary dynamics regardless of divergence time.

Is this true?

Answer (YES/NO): NO